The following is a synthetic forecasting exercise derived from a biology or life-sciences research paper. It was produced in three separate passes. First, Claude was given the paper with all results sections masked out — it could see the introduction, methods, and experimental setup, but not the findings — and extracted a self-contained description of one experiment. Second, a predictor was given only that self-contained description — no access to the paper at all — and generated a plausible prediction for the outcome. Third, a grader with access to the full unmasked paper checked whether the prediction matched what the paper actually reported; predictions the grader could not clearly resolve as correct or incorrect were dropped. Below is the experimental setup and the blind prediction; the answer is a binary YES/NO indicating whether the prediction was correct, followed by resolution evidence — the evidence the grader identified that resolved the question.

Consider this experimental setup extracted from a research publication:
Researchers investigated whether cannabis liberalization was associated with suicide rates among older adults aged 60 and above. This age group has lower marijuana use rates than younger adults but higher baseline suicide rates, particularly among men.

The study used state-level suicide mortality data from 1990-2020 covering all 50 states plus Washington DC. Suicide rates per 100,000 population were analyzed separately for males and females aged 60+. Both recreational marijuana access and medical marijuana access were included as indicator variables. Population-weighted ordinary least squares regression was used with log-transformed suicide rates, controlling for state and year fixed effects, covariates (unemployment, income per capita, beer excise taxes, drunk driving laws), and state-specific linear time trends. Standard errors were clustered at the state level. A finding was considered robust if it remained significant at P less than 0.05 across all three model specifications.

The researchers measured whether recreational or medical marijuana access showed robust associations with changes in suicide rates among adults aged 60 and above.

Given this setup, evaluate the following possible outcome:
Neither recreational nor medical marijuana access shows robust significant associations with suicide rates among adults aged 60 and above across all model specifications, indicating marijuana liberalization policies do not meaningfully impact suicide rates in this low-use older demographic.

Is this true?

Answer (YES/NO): YES